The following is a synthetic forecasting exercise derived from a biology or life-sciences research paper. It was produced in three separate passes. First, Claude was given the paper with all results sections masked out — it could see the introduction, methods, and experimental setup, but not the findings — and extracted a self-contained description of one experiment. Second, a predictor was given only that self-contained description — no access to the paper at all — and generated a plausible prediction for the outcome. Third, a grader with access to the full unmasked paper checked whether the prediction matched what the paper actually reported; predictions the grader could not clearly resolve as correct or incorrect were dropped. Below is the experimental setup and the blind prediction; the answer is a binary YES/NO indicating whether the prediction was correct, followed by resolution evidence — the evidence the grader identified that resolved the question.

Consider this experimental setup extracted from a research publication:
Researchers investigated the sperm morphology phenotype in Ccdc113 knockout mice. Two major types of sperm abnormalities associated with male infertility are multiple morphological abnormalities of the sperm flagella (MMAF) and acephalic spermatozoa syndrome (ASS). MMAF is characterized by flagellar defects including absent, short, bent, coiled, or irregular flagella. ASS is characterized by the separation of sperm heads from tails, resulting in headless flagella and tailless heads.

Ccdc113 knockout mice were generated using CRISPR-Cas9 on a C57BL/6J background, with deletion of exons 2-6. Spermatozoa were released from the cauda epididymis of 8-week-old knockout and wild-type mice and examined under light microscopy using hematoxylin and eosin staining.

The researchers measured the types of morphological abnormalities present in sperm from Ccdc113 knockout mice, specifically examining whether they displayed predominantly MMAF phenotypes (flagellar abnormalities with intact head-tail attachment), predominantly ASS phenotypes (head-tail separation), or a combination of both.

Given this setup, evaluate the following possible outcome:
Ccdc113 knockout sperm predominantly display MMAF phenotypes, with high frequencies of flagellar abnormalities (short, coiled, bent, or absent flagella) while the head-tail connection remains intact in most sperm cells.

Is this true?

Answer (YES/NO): NO